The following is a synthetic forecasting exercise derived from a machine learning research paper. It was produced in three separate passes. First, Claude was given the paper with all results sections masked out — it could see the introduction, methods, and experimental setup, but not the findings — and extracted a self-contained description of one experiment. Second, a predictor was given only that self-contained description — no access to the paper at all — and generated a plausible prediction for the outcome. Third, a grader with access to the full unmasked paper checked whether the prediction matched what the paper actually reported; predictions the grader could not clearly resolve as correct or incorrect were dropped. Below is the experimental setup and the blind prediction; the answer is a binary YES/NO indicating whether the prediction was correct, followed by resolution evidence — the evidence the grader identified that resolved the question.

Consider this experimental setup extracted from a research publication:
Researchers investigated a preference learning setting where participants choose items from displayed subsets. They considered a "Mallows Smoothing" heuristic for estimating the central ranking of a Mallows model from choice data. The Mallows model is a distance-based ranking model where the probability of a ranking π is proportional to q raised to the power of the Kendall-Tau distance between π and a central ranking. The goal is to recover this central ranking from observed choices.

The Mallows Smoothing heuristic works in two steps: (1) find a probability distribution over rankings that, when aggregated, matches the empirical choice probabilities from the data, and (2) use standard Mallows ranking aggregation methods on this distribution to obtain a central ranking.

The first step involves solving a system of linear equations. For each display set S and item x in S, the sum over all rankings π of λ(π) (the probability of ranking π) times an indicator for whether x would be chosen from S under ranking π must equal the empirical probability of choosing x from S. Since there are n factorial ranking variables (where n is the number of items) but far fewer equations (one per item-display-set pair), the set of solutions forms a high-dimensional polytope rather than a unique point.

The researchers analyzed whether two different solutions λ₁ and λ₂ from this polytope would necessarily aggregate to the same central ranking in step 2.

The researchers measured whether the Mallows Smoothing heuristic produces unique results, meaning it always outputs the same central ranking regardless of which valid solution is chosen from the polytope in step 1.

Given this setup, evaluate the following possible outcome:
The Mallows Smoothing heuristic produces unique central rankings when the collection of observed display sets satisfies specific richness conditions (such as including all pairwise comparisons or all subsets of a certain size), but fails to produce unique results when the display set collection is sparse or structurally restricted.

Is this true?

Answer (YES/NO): NO